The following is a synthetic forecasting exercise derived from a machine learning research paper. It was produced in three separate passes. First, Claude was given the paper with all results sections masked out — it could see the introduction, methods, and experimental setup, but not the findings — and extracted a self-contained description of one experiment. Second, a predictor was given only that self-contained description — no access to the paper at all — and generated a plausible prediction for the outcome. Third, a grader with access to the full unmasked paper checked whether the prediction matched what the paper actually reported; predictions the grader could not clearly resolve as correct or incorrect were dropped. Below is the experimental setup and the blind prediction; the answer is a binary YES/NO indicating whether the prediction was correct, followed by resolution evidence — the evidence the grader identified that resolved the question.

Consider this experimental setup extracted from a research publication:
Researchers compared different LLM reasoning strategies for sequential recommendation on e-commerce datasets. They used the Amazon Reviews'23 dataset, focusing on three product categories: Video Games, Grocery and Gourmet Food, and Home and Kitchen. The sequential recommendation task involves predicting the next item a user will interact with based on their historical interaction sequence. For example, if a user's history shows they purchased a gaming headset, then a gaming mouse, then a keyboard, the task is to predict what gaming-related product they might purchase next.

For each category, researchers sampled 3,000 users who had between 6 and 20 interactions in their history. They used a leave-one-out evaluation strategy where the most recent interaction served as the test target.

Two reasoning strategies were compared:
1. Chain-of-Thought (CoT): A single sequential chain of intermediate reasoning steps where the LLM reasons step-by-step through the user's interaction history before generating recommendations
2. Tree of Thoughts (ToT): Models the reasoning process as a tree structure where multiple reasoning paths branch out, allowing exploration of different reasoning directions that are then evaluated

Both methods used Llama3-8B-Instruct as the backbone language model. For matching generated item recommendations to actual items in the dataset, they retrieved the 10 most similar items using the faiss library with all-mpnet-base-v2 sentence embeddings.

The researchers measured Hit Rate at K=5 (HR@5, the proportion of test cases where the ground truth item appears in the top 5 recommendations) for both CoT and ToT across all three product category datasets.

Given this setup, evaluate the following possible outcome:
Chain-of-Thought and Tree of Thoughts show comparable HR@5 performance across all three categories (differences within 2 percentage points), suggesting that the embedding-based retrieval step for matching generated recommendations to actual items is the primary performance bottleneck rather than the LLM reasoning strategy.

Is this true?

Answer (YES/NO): NO